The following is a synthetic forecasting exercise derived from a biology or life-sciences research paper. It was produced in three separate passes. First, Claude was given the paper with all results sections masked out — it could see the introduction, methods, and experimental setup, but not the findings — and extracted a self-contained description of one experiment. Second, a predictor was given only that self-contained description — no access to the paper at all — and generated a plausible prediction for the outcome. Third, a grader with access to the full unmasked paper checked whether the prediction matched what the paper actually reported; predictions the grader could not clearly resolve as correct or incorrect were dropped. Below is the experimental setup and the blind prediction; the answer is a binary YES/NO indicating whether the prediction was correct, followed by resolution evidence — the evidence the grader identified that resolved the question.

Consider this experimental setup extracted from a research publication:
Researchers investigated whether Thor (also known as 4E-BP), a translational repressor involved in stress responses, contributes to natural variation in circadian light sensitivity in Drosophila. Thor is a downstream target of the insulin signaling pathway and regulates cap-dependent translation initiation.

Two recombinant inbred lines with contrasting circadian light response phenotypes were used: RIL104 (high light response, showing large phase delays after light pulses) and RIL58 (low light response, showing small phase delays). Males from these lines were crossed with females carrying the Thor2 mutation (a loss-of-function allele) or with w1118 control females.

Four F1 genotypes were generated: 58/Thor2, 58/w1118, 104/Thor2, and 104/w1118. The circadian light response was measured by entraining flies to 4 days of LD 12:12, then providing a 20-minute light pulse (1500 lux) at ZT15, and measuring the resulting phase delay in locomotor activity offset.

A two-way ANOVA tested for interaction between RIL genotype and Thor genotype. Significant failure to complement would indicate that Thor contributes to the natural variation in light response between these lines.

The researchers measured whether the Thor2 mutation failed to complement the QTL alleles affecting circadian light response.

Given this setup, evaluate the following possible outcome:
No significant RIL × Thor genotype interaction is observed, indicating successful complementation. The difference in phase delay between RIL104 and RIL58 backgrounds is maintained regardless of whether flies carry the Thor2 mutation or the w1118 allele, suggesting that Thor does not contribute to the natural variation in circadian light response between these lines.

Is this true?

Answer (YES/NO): YES